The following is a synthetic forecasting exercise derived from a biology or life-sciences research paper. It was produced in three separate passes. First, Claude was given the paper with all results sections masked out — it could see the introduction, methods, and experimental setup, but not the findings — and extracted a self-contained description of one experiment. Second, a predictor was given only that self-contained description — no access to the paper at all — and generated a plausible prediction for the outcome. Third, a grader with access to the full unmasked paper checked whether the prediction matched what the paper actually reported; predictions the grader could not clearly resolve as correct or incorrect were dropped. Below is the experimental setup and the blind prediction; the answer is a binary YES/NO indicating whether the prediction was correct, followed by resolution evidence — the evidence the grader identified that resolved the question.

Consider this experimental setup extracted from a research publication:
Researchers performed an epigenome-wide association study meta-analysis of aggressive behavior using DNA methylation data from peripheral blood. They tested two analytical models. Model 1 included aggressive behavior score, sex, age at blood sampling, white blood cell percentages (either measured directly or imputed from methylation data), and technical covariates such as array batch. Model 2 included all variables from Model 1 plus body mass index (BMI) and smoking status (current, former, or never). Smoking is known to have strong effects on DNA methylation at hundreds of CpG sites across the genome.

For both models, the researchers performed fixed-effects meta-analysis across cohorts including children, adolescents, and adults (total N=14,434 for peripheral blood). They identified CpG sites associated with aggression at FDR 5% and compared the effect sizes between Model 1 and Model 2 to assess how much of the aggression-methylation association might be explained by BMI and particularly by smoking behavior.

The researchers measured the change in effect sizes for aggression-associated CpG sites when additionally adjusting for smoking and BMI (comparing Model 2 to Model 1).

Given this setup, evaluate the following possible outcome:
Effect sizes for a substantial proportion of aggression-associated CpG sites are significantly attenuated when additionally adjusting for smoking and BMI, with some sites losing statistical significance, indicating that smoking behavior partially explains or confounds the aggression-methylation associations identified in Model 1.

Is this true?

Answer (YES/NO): YES